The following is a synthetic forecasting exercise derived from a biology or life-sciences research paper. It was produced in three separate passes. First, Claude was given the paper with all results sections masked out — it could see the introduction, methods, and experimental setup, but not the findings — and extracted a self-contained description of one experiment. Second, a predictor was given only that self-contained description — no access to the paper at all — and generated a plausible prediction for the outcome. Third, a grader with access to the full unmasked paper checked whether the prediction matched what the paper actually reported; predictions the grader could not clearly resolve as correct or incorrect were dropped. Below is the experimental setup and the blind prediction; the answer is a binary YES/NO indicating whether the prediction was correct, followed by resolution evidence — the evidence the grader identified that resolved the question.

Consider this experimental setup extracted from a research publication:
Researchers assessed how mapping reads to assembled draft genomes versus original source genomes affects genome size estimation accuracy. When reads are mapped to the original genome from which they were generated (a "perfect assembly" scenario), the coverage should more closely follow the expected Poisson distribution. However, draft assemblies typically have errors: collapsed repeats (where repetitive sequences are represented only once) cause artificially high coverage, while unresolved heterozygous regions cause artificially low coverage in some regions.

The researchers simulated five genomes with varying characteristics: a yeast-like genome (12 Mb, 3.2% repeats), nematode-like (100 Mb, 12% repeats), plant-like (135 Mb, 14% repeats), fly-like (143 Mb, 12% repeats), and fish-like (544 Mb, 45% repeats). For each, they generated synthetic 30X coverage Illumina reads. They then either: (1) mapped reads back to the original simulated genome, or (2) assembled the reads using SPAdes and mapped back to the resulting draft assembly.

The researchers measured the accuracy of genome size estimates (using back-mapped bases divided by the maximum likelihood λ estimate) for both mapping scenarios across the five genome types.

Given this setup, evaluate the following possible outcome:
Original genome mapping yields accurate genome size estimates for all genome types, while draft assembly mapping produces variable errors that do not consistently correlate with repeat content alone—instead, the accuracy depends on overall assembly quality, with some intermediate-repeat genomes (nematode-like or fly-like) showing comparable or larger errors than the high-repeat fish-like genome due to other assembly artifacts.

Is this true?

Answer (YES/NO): YES